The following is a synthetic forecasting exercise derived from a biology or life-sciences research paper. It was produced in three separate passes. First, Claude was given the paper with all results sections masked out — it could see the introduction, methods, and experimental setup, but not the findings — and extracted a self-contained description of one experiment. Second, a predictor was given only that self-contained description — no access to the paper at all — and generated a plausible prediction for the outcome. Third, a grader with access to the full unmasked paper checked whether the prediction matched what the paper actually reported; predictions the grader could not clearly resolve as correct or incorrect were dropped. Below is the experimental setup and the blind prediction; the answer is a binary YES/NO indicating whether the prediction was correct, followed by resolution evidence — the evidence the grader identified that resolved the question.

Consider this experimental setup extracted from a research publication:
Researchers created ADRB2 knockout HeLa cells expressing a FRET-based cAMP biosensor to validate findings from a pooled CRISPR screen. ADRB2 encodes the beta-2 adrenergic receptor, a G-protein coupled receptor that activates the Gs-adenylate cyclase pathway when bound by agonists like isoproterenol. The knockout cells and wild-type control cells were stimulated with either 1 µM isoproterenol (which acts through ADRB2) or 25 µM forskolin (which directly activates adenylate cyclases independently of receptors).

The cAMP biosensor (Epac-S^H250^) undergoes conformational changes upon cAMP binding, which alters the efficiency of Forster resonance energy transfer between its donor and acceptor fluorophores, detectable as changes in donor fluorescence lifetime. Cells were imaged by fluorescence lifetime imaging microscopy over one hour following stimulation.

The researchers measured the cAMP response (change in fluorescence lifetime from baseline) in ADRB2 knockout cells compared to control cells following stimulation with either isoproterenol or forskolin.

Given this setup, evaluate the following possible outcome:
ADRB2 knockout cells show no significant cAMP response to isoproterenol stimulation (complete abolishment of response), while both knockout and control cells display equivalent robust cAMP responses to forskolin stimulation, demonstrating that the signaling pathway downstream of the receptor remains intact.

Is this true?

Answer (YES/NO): NO